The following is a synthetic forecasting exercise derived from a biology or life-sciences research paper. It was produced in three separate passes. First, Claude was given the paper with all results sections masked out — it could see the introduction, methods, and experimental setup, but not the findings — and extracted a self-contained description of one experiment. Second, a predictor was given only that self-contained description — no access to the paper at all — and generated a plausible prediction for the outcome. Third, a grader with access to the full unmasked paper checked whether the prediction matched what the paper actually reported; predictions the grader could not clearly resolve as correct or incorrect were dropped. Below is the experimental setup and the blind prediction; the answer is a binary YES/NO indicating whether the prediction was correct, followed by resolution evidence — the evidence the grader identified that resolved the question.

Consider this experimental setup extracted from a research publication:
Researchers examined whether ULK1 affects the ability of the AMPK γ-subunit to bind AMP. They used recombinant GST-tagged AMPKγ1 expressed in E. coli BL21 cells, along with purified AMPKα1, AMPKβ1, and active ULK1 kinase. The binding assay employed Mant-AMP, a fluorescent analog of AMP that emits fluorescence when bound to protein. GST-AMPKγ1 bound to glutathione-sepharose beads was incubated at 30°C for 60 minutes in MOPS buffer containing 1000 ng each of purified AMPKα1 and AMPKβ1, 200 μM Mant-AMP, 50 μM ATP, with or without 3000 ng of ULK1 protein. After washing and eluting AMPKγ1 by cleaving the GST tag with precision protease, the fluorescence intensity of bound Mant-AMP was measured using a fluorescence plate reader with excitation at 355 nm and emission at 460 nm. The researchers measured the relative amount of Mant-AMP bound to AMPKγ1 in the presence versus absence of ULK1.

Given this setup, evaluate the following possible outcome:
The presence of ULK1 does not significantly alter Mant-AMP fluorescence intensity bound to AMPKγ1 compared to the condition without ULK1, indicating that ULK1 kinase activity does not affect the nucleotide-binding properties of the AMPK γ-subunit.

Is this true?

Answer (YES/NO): NO